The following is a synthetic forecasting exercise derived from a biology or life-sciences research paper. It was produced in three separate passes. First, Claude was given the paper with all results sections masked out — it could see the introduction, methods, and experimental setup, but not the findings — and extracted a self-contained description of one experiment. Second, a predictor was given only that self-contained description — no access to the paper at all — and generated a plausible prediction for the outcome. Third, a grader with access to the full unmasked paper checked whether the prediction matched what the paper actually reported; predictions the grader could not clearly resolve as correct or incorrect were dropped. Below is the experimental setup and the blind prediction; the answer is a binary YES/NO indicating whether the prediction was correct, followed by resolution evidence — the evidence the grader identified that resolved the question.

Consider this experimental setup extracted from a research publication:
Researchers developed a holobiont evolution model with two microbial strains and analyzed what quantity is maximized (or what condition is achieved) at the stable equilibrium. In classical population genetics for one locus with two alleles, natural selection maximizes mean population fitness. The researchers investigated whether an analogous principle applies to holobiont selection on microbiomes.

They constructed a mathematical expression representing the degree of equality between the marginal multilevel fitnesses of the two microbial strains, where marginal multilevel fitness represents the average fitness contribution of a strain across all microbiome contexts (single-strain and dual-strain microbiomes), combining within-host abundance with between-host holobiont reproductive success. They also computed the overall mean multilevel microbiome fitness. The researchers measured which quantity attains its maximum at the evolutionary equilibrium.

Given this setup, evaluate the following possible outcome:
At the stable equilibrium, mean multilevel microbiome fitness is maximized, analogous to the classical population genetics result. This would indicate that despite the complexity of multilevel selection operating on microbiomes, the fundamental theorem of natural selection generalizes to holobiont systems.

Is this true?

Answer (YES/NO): NO